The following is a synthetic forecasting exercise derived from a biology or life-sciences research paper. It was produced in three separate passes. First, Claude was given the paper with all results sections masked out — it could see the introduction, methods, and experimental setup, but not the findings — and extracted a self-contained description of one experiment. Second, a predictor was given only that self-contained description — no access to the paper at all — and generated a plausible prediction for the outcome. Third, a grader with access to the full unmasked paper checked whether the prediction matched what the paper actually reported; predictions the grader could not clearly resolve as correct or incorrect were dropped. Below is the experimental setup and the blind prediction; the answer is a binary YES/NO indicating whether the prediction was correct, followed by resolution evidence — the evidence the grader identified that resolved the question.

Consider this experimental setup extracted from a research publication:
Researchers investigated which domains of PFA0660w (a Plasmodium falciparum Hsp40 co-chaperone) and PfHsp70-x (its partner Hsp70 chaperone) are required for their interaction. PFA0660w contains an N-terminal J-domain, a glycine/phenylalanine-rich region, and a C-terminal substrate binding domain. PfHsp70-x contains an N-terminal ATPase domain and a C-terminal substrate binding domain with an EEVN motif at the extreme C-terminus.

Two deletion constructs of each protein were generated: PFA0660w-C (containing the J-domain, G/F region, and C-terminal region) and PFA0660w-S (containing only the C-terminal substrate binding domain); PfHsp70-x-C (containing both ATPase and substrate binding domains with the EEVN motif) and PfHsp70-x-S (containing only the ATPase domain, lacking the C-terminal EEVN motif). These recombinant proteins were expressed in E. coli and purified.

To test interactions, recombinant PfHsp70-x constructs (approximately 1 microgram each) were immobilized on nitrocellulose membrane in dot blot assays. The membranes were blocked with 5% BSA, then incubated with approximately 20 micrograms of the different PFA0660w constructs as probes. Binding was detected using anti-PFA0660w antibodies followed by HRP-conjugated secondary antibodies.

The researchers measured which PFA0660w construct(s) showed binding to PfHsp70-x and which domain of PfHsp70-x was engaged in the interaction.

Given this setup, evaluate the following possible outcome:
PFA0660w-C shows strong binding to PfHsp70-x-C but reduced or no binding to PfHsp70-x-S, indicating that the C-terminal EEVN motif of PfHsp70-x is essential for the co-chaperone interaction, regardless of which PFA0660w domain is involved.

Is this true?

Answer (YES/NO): NO